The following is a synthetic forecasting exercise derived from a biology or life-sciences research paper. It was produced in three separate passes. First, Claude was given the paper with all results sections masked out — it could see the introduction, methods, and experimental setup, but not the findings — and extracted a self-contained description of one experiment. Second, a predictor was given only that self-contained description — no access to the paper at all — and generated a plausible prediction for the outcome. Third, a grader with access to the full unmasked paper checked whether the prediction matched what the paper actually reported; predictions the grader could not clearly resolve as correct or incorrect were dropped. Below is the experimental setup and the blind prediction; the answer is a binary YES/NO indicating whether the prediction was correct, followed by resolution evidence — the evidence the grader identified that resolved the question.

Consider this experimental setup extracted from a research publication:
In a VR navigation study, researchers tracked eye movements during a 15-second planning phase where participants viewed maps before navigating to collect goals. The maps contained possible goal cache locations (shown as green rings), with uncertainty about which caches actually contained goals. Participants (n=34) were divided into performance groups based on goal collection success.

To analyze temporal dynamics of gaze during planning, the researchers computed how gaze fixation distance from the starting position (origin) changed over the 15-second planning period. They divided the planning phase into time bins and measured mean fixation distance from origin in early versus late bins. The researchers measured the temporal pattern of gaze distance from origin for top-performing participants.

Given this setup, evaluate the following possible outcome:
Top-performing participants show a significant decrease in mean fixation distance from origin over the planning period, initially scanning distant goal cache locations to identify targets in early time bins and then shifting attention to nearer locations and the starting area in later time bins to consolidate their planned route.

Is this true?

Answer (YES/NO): NO